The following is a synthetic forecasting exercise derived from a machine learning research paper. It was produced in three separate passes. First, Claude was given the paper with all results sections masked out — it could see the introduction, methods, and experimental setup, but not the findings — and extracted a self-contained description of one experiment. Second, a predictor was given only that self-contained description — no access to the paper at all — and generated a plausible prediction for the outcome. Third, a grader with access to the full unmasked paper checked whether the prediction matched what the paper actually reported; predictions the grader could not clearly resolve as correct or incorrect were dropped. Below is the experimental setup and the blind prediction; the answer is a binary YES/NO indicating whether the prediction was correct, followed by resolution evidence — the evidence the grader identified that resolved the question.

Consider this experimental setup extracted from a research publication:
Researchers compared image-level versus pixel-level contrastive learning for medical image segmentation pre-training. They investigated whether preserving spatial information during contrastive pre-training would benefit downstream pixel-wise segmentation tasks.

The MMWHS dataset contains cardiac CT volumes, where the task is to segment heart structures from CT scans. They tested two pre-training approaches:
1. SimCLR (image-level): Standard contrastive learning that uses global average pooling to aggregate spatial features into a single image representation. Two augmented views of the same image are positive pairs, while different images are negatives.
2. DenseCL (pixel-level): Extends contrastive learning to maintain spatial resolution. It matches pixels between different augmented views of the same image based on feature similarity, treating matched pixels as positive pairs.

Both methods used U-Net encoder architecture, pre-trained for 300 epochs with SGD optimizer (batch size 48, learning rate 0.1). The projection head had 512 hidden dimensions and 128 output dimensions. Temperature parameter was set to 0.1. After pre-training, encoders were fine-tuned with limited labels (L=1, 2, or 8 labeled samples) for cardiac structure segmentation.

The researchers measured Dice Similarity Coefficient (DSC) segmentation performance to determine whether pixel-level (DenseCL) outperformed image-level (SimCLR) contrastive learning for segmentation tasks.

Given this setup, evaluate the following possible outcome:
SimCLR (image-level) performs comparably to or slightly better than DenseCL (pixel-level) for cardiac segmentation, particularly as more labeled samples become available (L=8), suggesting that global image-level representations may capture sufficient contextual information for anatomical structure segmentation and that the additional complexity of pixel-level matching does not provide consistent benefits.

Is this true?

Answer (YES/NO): NO